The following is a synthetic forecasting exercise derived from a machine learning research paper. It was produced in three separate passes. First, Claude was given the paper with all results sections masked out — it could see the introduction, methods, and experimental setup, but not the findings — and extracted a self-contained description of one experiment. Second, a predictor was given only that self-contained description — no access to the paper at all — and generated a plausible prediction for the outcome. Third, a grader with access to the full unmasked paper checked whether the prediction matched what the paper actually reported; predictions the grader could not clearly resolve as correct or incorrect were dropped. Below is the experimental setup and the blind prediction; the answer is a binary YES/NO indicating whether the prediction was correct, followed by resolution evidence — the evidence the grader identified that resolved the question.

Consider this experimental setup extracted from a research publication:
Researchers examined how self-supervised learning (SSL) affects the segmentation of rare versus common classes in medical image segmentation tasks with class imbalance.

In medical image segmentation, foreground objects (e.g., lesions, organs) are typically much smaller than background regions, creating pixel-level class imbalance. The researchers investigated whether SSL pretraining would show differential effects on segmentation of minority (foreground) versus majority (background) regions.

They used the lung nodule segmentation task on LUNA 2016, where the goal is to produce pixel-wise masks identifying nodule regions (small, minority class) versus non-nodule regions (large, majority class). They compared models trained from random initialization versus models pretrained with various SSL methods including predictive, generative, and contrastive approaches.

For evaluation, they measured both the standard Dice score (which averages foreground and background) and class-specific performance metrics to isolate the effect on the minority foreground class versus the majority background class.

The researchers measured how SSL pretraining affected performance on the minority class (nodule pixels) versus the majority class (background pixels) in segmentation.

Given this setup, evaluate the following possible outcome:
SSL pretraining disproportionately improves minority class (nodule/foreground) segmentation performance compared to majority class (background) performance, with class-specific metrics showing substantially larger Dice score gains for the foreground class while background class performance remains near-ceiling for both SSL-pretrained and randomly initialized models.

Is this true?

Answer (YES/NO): YES